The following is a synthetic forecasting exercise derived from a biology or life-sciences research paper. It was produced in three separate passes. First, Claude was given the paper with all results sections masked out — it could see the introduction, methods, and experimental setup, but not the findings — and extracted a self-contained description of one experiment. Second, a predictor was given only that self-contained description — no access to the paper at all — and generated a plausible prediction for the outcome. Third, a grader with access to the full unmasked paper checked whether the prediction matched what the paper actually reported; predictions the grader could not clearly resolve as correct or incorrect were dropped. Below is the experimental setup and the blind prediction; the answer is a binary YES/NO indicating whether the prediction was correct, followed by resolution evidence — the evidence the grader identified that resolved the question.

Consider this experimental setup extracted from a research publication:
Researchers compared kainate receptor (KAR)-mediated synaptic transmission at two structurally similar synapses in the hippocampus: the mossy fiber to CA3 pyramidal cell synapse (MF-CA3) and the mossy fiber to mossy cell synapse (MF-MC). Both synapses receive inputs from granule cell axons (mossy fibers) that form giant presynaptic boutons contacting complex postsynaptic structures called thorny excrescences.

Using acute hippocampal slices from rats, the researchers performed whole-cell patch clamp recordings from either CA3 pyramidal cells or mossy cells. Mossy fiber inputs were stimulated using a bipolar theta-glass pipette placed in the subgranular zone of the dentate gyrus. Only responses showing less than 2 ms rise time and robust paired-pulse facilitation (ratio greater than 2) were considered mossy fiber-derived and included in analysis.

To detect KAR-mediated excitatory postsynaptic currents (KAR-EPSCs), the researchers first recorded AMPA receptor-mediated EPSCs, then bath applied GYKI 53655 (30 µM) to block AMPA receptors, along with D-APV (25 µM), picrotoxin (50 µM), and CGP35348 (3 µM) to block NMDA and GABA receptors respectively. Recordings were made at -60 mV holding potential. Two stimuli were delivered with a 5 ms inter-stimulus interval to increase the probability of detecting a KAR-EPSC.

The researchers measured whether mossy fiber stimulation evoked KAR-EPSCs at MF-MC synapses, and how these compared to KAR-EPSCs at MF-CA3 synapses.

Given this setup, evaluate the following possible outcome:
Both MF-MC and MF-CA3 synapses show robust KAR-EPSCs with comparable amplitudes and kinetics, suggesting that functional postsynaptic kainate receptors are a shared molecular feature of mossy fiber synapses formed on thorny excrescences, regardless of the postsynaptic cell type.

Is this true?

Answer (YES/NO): NO